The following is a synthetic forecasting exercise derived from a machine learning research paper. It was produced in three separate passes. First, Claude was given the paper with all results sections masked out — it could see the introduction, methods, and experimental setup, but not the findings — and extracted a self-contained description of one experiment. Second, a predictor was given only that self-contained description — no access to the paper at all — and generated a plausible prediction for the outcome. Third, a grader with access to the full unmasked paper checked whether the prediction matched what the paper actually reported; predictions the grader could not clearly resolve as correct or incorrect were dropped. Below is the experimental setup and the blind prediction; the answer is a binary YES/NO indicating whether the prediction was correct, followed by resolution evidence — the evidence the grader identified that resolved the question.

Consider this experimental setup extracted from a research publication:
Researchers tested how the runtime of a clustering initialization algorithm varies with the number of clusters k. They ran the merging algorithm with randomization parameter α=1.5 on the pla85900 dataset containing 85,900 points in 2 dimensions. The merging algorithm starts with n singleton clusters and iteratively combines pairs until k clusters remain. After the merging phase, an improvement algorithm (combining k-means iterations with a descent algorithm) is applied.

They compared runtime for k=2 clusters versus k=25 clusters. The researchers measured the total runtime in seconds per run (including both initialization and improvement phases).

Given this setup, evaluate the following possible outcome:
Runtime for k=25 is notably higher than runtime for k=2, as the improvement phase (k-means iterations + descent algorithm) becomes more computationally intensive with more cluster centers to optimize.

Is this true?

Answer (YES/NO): YES